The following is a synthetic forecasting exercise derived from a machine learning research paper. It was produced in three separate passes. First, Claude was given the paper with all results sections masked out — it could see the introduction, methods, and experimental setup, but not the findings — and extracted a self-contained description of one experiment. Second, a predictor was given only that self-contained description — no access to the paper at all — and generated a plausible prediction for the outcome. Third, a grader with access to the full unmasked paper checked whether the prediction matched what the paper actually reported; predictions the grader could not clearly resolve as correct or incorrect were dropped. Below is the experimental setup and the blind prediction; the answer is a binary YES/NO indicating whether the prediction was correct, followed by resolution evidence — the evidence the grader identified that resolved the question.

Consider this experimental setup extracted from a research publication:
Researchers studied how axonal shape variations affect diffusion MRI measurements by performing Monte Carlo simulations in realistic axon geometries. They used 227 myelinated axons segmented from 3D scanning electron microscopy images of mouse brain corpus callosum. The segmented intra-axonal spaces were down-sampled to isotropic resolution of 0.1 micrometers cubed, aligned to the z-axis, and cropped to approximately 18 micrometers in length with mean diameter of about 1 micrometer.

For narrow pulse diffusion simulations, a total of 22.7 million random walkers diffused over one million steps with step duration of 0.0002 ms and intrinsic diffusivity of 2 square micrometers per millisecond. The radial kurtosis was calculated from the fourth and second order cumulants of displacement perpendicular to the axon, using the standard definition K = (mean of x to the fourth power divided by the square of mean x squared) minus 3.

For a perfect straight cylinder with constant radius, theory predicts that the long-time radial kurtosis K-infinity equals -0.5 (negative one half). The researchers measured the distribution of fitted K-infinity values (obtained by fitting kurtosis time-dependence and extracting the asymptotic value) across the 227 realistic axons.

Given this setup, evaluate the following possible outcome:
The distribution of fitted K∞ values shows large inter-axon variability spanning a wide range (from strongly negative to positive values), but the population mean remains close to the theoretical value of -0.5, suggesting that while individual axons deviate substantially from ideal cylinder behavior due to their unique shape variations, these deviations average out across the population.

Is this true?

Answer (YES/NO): NO